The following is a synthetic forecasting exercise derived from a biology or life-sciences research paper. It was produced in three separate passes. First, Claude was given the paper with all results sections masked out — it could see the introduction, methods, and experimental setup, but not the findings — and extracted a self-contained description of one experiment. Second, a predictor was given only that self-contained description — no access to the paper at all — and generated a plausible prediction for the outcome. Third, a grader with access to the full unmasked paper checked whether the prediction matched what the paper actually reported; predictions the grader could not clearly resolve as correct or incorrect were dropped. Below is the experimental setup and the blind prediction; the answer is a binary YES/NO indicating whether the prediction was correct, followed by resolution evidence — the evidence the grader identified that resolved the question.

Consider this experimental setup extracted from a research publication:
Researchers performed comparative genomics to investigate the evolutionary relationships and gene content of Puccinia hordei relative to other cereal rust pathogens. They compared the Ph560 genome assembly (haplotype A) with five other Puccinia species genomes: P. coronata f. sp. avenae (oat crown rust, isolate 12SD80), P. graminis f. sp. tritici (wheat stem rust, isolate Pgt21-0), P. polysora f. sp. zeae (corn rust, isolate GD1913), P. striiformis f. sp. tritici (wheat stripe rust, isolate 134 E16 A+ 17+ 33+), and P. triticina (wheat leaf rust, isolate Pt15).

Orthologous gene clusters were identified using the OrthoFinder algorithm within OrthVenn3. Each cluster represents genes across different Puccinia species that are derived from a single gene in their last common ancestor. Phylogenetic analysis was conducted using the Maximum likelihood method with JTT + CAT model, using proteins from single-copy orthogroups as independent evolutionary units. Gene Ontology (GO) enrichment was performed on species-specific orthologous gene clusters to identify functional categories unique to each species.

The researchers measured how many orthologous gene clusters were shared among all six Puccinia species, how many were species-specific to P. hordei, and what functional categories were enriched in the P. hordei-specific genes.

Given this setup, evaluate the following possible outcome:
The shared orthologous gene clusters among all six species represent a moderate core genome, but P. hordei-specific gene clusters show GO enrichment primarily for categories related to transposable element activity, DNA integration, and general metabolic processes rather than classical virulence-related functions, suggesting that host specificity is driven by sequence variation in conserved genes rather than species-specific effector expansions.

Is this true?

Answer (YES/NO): NO